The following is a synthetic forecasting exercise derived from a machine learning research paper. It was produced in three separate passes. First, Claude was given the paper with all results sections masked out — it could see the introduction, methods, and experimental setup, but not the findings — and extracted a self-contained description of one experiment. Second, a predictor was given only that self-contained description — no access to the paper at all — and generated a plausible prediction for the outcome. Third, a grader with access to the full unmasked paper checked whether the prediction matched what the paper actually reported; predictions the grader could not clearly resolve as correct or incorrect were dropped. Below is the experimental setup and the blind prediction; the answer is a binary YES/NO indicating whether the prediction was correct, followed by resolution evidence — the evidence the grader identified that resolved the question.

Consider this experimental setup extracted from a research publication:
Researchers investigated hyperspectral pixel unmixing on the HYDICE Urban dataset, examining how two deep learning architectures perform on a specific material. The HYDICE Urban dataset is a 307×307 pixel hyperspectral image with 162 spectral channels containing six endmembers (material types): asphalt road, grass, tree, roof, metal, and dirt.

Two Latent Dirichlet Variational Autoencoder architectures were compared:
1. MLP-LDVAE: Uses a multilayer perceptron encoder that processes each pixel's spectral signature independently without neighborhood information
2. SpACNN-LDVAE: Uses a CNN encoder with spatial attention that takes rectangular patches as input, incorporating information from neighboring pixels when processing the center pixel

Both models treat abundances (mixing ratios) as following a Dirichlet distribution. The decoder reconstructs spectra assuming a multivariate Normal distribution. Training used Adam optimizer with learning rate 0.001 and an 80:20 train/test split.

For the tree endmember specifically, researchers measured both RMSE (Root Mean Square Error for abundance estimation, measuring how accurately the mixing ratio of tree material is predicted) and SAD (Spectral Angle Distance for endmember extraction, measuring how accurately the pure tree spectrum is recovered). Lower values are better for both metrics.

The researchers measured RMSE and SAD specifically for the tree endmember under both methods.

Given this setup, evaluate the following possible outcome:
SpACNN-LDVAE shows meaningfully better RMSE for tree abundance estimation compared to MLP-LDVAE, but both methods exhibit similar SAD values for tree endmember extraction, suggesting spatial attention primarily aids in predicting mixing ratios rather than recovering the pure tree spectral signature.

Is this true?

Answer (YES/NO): NO